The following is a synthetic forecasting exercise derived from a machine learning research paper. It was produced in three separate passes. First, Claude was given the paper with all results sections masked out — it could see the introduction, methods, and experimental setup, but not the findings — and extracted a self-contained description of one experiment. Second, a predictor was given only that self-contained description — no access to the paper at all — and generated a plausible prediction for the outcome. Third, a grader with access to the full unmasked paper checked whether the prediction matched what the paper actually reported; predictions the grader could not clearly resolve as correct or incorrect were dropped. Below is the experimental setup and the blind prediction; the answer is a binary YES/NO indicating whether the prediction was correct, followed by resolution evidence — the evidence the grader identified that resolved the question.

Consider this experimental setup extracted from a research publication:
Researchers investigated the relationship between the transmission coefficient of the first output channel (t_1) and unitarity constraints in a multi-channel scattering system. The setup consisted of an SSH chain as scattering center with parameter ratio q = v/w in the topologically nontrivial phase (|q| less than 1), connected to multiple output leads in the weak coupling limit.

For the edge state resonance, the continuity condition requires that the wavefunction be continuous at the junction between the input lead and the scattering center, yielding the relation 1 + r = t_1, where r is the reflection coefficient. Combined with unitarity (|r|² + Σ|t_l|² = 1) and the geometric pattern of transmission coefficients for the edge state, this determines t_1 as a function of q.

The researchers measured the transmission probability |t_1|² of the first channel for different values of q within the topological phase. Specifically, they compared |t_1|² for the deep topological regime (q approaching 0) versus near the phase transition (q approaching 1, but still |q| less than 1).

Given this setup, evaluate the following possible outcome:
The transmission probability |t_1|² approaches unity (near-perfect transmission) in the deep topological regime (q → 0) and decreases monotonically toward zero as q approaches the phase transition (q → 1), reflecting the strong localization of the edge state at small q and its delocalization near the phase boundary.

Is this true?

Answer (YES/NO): YES